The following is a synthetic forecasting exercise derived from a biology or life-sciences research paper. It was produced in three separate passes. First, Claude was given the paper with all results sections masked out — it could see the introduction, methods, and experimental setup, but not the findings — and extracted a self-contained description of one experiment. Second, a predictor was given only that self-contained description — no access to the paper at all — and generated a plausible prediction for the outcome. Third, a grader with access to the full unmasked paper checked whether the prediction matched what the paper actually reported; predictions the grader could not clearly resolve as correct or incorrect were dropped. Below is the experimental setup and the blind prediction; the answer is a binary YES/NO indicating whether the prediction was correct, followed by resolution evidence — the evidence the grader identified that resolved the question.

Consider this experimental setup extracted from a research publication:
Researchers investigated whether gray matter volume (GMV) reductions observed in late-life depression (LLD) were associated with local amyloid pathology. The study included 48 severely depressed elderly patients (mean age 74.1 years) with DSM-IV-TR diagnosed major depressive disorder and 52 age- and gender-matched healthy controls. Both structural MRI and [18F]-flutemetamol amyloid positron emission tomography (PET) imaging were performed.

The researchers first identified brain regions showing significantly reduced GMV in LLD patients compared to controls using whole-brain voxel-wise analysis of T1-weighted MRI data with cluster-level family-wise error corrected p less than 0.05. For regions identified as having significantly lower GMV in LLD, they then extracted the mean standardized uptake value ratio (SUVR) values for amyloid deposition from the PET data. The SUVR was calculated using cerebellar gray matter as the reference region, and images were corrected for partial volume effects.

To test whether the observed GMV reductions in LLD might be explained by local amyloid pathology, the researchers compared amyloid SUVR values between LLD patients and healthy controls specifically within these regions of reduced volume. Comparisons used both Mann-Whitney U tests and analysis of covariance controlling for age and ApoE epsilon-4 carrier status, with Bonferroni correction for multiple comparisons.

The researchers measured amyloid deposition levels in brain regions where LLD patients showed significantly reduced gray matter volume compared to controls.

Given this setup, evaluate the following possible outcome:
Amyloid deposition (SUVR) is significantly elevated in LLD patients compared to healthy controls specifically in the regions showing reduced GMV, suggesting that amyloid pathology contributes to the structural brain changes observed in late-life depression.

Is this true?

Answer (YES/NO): NO